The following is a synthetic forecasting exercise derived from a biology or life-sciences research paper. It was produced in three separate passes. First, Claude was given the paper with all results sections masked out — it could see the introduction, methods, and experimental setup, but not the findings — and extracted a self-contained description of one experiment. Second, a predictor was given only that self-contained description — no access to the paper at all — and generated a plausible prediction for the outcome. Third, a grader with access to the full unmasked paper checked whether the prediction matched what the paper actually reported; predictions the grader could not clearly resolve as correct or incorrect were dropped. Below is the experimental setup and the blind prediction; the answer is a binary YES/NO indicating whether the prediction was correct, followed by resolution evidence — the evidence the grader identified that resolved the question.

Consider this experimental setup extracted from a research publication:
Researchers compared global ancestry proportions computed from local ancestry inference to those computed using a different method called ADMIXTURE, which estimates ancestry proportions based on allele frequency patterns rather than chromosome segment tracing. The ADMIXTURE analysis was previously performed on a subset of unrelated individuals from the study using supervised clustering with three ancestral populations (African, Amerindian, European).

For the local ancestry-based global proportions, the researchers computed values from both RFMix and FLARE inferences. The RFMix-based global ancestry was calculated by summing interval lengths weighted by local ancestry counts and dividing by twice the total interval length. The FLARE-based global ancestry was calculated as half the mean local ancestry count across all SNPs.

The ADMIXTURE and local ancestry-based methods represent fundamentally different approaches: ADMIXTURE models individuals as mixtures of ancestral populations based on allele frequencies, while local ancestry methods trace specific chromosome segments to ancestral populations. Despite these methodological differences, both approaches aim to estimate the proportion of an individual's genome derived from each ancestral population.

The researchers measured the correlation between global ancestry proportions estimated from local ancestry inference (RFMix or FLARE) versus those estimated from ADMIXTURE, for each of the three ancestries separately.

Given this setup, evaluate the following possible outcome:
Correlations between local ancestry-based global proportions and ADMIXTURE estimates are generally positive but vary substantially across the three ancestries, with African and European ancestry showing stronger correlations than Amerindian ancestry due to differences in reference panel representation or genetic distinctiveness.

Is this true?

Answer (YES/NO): NO